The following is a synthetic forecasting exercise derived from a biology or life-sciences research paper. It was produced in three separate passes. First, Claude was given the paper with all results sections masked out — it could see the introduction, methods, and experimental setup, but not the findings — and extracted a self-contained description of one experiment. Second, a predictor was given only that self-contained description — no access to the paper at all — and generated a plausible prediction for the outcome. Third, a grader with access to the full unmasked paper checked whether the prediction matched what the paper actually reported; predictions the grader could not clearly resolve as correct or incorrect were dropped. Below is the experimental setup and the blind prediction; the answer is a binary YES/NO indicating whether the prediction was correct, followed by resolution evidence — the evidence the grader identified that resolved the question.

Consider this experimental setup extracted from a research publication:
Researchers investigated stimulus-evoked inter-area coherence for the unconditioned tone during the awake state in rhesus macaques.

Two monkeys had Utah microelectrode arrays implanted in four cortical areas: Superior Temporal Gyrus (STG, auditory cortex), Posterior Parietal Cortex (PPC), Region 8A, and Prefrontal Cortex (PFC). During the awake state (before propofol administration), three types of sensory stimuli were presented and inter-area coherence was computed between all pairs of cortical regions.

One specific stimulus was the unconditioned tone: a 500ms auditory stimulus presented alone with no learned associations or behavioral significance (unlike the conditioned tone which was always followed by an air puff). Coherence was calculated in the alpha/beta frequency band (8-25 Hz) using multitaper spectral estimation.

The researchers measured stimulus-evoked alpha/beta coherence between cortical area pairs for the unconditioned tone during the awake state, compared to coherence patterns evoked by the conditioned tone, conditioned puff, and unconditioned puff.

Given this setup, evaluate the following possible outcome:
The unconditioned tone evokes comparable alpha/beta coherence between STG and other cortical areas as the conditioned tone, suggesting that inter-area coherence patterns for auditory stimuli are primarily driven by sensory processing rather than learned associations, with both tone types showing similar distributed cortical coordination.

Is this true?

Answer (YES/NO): NO